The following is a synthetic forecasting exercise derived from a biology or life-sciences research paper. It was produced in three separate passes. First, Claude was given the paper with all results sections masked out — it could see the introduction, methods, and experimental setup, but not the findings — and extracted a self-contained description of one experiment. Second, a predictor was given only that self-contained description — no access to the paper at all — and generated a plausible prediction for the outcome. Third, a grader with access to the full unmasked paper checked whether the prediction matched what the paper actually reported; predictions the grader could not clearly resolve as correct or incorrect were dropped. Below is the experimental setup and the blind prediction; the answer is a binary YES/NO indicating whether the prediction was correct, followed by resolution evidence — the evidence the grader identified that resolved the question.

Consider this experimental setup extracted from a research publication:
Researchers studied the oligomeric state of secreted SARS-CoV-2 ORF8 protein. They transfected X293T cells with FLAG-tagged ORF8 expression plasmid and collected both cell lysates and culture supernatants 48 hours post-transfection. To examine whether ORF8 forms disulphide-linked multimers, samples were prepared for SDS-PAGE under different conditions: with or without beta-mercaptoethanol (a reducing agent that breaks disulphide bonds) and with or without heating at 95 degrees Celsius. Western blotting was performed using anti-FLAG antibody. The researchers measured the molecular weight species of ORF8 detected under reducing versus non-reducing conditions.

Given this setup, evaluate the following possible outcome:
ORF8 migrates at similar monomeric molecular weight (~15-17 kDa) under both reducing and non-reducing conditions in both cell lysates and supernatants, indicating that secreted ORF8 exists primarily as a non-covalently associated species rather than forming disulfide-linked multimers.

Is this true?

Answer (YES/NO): NO